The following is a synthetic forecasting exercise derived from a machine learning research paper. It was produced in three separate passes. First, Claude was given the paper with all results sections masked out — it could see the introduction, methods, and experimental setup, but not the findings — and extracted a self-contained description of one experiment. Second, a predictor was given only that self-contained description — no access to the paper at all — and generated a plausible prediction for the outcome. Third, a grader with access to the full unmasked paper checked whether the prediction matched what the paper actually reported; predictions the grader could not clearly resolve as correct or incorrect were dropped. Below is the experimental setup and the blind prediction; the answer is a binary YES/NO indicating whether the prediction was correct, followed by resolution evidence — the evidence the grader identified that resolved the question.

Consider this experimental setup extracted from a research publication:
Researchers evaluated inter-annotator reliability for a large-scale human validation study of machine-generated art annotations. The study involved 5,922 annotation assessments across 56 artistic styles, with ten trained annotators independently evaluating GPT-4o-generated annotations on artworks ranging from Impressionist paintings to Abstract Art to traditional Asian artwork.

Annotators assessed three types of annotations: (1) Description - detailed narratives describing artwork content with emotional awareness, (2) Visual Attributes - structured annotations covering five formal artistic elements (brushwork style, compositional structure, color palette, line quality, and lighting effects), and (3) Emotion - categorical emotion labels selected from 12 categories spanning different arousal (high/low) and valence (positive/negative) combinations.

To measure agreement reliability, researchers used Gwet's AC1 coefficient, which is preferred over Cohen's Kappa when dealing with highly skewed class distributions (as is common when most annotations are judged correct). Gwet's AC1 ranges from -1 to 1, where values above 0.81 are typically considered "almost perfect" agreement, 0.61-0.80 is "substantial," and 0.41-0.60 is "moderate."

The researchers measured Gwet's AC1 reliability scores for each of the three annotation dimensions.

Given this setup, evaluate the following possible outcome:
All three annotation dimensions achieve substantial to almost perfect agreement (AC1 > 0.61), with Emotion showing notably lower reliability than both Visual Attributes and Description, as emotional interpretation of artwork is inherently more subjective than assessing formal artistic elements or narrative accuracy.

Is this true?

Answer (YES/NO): YES